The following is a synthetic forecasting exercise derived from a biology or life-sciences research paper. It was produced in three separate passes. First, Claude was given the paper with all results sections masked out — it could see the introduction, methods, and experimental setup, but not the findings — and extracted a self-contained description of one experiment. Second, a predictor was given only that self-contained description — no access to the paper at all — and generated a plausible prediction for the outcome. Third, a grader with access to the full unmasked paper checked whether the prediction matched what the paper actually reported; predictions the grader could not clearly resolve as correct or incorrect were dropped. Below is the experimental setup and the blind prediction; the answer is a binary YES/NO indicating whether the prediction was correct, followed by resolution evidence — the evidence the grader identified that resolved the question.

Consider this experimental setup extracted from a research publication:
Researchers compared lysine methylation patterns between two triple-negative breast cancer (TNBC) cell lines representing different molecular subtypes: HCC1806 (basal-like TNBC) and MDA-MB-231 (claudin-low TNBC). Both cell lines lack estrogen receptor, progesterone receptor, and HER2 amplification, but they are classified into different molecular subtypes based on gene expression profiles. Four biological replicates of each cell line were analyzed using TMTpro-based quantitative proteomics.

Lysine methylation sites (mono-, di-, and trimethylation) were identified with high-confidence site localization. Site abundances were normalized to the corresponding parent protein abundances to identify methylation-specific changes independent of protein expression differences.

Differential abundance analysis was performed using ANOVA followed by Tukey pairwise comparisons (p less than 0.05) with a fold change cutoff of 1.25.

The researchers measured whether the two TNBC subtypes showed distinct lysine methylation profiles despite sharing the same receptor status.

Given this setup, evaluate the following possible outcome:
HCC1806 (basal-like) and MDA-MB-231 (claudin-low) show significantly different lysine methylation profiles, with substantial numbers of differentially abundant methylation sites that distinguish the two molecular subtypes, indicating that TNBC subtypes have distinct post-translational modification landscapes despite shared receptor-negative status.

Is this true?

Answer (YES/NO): YES